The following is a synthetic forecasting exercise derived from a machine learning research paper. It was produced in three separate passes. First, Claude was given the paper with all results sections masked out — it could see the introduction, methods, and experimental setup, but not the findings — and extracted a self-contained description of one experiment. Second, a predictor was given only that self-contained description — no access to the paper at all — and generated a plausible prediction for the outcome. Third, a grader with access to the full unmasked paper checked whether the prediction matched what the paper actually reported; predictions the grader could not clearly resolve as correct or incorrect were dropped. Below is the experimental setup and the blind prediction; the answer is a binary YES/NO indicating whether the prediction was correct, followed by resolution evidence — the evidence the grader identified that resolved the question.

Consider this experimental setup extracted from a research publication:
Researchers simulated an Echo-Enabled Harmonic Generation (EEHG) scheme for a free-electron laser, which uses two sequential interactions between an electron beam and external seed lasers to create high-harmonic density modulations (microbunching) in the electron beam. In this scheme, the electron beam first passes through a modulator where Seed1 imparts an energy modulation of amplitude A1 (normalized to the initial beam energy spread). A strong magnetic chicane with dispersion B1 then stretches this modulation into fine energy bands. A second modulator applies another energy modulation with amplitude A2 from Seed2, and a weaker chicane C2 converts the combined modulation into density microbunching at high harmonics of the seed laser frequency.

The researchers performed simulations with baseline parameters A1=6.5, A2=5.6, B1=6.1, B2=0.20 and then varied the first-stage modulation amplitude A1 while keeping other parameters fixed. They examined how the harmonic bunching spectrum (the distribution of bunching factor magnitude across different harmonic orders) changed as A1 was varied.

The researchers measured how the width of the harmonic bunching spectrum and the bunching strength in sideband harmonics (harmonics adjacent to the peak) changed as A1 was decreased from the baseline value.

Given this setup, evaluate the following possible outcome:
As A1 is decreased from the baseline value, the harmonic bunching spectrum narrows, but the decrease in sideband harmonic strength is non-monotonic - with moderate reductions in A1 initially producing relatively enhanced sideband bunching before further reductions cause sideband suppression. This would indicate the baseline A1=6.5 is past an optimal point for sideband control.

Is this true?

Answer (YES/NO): NO